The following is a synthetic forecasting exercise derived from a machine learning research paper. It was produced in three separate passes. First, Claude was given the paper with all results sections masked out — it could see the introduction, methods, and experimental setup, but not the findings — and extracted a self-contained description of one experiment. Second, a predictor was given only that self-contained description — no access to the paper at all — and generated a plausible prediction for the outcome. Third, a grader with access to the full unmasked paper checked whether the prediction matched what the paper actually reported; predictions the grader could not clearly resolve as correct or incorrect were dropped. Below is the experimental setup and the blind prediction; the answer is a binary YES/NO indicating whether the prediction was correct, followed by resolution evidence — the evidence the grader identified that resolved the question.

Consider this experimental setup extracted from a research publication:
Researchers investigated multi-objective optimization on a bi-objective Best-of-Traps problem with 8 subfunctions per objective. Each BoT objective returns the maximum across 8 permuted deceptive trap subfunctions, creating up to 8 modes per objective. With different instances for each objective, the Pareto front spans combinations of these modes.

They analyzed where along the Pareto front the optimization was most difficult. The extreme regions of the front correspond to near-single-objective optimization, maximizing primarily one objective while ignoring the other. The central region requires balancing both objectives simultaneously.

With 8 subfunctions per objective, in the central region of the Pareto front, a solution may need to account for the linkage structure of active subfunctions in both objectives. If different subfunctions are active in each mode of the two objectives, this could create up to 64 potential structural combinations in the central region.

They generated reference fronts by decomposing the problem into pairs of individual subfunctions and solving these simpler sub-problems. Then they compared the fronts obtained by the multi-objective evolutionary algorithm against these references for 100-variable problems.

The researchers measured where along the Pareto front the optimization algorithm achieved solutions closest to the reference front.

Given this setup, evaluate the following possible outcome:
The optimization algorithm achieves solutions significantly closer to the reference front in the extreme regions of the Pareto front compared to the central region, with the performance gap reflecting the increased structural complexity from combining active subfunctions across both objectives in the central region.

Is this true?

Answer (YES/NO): YES